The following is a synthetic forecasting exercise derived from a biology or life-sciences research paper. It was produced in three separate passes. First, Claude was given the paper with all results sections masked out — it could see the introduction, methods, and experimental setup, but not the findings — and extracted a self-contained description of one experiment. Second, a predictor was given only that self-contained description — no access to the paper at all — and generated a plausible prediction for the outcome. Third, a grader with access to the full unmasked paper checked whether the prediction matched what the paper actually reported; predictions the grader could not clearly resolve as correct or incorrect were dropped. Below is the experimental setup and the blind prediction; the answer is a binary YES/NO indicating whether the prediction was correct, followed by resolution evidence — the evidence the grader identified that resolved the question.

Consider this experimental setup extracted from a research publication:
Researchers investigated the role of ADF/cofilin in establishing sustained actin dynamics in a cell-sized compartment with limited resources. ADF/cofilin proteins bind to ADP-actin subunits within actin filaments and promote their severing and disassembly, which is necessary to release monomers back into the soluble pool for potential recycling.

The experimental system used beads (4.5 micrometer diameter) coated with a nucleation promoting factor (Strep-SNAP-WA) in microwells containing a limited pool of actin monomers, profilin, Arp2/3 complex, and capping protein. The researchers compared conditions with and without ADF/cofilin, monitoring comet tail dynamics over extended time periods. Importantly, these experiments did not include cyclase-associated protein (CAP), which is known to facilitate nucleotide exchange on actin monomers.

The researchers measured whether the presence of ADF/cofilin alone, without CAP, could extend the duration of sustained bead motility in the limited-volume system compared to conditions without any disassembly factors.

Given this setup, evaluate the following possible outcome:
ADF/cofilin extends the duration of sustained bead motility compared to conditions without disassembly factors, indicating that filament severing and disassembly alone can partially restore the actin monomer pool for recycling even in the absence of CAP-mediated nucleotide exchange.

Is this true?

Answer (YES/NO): YES